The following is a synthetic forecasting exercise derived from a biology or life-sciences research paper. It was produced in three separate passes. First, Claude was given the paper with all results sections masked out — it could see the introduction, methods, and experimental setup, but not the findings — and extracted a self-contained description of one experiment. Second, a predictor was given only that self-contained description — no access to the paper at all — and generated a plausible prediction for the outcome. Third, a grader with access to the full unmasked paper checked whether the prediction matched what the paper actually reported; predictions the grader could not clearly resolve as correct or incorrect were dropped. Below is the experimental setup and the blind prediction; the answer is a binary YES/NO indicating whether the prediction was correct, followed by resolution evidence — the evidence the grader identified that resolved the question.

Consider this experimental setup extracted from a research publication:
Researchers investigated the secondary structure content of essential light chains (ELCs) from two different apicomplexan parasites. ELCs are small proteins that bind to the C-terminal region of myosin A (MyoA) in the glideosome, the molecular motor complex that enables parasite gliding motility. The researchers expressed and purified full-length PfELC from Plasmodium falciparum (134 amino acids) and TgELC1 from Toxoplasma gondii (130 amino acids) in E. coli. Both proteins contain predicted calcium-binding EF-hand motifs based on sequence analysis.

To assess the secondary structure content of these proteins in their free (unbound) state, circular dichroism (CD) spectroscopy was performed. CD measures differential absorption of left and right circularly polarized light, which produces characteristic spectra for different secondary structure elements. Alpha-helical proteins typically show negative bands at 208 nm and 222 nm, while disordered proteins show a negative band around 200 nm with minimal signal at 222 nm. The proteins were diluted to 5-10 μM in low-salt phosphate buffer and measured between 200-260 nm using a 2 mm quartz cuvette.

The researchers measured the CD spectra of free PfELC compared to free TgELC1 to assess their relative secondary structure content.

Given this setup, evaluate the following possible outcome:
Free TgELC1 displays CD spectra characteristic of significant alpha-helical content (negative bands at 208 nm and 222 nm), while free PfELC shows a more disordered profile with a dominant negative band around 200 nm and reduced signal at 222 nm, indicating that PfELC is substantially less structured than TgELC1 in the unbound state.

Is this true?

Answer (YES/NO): YES